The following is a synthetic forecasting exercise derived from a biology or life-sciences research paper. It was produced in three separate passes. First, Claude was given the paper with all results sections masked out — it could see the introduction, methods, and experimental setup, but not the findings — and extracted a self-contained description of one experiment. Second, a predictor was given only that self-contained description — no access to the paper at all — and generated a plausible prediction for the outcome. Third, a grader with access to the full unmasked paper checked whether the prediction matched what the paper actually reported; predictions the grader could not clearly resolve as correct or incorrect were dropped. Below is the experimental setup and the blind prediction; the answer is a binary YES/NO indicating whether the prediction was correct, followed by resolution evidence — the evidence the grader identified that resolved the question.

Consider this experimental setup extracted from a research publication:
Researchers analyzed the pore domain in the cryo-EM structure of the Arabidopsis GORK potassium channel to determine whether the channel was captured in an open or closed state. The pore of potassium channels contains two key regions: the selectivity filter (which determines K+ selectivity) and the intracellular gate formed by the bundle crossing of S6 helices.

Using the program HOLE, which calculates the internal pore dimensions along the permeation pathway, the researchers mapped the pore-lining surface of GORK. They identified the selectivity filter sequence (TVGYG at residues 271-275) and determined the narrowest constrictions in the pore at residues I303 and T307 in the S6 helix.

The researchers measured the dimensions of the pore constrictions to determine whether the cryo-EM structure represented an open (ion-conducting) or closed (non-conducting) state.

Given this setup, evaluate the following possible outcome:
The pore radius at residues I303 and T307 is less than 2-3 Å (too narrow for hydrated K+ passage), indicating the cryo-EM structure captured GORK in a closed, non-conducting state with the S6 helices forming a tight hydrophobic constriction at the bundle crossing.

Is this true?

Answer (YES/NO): YES